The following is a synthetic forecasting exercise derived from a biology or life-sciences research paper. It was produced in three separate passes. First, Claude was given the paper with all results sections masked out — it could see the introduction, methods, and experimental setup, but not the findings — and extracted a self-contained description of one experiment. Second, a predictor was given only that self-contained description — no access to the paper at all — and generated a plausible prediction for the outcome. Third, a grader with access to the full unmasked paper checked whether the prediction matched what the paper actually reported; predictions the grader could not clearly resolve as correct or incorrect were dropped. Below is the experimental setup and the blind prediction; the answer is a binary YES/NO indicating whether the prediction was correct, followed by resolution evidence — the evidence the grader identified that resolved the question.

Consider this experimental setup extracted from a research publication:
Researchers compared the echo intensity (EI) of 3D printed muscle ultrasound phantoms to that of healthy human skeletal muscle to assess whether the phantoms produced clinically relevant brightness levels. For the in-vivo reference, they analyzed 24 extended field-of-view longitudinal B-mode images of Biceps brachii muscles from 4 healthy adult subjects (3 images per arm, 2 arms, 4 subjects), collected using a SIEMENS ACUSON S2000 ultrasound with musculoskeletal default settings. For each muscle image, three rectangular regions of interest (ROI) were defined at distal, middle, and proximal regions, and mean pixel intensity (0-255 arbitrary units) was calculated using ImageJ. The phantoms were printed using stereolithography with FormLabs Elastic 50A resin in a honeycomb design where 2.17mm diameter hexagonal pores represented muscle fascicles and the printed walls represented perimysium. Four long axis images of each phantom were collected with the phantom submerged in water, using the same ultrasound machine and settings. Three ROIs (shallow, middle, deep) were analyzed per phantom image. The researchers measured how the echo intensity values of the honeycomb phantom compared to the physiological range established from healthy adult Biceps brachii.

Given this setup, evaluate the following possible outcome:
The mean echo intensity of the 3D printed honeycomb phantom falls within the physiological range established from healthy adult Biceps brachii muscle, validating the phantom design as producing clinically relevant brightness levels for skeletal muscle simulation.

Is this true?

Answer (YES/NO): NO